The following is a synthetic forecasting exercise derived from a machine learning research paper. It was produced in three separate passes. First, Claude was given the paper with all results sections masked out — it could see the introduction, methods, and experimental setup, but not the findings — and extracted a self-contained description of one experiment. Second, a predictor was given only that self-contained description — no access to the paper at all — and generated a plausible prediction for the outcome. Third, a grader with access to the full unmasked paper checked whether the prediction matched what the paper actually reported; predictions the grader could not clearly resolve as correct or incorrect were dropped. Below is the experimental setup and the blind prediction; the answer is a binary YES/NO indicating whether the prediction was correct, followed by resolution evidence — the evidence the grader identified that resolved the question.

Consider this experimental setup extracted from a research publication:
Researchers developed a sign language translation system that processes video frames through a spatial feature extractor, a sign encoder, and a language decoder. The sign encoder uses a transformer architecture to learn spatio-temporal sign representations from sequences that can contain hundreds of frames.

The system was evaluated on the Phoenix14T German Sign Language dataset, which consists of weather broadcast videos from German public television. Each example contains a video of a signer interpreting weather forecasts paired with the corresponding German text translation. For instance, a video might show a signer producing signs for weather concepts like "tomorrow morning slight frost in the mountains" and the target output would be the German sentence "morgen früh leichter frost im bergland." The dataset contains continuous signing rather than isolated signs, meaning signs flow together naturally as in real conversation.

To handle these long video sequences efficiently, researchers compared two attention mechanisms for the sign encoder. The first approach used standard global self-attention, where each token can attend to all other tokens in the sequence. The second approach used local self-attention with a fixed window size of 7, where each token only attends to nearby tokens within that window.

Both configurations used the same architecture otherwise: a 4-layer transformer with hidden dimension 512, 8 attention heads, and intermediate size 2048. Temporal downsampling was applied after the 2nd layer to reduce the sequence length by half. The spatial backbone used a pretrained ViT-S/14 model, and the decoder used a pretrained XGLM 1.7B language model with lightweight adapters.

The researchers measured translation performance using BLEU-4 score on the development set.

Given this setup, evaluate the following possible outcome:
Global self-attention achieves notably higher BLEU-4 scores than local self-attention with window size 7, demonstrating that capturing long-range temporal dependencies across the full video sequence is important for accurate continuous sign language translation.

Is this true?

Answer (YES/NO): NO